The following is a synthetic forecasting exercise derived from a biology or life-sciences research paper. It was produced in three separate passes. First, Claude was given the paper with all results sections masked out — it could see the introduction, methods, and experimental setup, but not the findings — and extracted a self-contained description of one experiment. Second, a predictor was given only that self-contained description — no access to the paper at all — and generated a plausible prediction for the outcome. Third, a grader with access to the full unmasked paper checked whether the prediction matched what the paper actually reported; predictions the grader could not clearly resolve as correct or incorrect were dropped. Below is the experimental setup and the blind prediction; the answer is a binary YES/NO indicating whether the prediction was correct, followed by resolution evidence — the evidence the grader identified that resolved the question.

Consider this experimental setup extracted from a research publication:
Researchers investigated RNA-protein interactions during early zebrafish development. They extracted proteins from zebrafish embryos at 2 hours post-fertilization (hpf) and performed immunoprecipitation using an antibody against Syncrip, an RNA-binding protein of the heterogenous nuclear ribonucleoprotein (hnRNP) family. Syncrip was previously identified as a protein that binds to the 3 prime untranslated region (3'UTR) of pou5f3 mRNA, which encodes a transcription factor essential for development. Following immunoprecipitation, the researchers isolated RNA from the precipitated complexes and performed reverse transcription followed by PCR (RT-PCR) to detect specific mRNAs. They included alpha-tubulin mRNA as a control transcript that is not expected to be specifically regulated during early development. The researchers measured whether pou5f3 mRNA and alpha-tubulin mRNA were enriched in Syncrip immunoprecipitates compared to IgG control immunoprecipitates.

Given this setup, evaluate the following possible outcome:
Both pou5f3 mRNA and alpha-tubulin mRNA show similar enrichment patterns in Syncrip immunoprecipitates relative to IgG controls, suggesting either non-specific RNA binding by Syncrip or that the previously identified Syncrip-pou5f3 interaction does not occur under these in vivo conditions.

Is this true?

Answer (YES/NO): NO